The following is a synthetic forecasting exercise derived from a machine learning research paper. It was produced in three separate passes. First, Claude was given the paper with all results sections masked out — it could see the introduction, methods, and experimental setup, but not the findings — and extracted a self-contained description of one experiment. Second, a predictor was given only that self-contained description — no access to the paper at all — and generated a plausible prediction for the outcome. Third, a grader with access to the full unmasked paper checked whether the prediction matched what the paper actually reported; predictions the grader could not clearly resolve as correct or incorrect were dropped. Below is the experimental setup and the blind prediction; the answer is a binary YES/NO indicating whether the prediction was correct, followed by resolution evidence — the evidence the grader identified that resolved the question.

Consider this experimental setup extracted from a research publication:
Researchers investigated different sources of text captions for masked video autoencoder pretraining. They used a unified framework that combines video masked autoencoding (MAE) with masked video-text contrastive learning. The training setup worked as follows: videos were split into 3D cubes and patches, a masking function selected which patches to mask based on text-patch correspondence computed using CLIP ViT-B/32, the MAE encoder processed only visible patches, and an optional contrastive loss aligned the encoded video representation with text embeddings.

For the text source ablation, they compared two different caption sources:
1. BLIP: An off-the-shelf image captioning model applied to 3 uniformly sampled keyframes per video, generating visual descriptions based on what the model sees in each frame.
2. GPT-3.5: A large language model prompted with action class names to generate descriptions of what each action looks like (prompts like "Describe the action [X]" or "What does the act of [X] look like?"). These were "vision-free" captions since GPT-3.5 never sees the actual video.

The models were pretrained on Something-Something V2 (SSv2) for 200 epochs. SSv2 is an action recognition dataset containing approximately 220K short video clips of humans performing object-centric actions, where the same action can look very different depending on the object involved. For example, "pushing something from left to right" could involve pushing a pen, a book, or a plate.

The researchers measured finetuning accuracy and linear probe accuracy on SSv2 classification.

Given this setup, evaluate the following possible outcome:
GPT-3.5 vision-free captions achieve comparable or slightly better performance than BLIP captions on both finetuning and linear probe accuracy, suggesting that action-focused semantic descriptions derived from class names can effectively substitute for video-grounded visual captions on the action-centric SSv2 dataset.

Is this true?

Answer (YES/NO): NO